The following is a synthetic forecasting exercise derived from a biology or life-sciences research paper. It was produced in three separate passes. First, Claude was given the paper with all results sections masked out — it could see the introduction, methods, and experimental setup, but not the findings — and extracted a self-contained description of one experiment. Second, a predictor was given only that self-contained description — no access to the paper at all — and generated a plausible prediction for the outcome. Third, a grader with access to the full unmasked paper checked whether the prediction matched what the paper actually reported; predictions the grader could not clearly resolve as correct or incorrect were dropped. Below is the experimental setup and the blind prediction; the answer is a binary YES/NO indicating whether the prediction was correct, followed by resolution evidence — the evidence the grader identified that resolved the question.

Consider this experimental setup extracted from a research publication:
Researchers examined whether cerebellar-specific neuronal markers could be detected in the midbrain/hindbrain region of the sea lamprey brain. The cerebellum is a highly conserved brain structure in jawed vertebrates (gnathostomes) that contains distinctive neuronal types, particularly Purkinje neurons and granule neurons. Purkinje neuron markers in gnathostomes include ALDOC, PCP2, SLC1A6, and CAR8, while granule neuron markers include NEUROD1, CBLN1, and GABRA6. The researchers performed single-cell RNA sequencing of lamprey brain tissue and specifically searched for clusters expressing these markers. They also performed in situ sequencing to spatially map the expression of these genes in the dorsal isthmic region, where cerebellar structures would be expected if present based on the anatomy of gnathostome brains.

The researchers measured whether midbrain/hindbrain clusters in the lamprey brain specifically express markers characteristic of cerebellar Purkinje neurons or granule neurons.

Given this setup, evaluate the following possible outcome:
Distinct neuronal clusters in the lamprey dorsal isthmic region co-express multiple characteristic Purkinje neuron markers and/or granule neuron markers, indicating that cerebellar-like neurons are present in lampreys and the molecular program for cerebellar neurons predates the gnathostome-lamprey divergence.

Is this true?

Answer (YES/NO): NO